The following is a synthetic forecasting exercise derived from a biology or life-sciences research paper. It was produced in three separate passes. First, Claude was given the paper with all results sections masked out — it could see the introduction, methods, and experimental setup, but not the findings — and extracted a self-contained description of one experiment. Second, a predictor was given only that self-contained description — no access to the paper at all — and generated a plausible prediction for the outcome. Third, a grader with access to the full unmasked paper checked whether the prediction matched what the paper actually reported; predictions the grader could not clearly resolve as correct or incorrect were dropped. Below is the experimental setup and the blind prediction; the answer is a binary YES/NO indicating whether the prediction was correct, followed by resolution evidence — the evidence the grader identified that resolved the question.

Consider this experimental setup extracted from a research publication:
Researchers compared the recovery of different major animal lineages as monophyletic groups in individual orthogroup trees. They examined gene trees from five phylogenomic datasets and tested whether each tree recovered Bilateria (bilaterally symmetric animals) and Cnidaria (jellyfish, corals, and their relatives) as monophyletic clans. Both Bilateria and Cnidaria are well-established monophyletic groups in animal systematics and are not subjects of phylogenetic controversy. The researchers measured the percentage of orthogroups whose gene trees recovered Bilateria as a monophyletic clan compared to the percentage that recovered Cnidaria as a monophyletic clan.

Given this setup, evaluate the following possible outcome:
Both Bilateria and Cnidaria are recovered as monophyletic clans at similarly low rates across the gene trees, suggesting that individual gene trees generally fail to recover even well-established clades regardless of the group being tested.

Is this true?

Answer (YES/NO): YES